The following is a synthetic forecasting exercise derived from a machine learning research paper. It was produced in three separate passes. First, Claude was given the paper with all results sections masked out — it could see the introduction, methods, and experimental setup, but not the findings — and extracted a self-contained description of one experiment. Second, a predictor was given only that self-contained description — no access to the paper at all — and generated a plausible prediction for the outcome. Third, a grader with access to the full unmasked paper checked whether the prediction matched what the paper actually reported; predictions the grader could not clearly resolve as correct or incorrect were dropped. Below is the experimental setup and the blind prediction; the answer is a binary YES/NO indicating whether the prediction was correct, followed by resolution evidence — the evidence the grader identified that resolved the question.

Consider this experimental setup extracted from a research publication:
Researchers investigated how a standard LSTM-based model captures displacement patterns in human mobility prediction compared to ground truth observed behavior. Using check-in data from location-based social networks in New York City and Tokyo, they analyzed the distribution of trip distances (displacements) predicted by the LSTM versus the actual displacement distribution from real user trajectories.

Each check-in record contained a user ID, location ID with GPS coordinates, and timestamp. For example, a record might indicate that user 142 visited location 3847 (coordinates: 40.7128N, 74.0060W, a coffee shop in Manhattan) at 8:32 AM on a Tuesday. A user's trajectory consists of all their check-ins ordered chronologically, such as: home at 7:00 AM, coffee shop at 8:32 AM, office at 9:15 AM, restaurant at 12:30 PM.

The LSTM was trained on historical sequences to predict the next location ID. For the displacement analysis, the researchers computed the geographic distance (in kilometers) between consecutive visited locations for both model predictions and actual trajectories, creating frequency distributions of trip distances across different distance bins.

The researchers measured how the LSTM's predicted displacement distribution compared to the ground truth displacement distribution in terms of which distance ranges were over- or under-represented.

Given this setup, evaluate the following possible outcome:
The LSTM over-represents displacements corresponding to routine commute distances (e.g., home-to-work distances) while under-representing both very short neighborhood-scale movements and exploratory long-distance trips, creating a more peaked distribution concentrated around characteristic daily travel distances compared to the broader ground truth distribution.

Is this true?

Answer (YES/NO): NO